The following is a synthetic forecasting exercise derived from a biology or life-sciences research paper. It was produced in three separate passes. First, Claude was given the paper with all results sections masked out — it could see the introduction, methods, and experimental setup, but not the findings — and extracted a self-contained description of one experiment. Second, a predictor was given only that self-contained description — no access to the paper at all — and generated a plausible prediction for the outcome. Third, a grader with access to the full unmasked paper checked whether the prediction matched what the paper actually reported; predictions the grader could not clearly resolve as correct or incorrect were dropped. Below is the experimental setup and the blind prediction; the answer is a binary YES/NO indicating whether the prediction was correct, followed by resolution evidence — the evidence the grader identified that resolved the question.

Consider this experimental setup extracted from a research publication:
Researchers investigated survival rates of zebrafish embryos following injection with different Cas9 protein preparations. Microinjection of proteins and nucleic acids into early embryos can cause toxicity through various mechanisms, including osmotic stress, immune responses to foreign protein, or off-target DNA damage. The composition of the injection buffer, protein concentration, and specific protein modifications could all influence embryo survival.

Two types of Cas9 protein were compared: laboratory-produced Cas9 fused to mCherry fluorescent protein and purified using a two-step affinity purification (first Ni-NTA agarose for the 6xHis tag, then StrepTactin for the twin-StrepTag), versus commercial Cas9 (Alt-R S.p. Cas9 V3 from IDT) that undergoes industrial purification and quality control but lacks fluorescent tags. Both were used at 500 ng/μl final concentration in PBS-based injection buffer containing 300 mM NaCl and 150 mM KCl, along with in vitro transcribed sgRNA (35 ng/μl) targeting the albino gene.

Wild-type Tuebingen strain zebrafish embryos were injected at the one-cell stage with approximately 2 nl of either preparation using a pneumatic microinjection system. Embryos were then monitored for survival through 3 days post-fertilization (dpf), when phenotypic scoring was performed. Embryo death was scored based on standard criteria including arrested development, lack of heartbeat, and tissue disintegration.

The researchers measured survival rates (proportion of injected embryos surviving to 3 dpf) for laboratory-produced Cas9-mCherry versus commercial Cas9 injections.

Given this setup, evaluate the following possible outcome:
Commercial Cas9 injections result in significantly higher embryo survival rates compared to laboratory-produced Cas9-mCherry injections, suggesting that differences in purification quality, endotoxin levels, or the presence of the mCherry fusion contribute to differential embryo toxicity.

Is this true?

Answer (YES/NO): NO